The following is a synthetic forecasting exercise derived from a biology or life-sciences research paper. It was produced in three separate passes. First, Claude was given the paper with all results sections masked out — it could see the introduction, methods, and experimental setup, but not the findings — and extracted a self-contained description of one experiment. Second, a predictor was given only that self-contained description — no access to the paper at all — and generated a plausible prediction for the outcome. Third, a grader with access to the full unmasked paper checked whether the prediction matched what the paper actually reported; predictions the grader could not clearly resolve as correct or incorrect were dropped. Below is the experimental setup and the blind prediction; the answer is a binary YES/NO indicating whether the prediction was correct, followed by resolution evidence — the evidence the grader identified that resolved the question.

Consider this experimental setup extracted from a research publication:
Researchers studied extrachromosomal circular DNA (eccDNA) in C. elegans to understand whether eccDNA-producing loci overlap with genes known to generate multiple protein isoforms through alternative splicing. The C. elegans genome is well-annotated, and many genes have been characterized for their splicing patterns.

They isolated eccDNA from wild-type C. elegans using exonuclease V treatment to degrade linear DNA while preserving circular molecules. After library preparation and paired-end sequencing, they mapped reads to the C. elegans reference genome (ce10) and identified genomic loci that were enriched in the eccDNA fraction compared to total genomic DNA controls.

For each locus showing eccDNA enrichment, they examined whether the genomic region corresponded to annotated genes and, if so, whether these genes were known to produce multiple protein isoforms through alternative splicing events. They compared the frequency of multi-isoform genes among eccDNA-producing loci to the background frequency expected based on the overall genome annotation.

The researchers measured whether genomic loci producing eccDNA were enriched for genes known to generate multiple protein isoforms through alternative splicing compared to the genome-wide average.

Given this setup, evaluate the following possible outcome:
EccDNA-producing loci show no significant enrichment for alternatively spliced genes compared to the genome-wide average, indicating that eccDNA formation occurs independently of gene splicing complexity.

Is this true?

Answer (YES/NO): NO